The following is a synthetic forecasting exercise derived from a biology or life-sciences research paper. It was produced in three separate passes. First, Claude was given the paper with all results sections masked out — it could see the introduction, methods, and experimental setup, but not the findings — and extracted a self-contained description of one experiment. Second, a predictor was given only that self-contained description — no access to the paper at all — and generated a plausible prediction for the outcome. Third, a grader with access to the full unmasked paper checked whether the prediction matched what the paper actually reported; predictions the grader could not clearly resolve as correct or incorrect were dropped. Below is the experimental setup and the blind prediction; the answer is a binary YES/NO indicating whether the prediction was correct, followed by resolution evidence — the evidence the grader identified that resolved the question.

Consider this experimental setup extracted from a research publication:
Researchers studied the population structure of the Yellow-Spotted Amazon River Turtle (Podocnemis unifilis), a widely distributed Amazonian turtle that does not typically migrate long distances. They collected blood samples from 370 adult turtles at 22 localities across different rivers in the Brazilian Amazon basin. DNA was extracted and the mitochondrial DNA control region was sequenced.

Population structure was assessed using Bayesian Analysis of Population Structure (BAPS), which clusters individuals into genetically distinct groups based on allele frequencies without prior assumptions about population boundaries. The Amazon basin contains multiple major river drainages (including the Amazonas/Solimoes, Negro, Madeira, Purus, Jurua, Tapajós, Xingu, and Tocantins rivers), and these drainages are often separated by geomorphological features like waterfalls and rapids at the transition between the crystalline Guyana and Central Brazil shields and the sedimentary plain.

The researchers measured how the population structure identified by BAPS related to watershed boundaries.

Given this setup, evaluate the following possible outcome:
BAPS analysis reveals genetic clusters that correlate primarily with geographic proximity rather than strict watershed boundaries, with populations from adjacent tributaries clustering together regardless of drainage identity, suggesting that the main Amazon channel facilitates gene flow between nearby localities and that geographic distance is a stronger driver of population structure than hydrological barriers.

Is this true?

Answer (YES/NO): NO